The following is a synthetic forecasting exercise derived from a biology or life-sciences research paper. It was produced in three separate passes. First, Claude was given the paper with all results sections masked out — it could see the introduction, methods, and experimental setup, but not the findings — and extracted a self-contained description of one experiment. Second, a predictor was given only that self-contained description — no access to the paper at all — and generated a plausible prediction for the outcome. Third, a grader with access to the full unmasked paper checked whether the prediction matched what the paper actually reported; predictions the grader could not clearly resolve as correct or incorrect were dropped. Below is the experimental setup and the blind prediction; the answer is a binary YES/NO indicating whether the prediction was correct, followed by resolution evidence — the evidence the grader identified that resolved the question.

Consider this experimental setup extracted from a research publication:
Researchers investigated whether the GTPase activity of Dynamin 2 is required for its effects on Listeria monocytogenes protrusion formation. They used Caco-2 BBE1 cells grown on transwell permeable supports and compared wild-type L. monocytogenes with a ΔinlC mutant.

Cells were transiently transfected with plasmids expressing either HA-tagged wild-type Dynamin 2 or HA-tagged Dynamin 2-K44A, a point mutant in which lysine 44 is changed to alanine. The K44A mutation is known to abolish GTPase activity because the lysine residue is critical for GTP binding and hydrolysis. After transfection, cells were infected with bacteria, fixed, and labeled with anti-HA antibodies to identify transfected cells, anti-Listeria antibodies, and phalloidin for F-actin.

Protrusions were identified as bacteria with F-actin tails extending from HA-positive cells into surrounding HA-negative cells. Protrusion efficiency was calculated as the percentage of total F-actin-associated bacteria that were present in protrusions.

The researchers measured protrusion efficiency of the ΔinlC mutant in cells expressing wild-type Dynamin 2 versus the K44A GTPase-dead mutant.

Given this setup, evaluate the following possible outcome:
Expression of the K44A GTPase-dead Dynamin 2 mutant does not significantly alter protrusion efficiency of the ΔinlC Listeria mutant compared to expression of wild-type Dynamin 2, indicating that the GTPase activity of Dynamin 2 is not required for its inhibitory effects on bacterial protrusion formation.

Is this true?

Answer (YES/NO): NO